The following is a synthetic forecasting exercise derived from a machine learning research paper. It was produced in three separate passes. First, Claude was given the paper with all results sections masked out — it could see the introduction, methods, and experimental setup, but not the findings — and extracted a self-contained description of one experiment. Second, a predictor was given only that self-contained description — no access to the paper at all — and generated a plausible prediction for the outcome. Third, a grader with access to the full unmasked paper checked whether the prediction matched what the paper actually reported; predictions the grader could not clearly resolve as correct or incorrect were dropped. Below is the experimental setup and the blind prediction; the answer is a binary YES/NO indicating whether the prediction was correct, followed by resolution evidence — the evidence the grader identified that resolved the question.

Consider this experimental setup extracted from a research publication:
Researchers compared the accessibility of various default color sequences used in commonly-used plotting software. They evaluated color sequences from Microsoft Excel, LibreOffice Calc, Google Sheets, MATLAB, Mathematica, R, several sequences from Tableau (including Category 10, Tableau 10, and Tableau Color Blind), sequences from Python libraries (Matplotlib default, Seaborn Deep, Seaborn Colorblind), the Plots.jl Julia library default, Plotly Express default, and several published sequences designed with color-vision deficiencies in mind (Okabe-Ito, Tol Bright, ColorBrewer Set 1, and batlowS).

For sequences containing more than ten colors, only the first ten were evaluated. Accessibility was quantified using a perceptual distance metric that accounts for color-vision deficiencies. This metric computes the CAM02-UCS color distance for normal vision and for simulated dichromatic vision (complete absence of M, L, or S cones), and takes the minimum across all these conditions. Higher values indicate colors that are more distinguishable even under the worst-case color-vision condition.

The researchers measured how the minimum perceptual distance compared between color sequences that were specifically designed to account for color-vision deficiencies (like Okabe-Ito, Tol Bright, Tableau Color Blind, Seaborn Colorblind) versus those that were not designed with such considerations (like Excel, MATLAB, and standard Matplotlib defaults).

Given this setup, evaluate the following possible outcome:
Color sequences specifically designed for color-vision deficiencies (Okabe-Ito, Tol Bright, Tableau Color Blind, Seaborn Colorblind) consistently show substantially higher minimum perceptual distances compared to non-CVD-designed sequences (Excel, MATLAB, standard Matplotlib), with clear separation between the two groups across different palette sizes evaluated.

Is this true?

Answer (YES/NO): NO